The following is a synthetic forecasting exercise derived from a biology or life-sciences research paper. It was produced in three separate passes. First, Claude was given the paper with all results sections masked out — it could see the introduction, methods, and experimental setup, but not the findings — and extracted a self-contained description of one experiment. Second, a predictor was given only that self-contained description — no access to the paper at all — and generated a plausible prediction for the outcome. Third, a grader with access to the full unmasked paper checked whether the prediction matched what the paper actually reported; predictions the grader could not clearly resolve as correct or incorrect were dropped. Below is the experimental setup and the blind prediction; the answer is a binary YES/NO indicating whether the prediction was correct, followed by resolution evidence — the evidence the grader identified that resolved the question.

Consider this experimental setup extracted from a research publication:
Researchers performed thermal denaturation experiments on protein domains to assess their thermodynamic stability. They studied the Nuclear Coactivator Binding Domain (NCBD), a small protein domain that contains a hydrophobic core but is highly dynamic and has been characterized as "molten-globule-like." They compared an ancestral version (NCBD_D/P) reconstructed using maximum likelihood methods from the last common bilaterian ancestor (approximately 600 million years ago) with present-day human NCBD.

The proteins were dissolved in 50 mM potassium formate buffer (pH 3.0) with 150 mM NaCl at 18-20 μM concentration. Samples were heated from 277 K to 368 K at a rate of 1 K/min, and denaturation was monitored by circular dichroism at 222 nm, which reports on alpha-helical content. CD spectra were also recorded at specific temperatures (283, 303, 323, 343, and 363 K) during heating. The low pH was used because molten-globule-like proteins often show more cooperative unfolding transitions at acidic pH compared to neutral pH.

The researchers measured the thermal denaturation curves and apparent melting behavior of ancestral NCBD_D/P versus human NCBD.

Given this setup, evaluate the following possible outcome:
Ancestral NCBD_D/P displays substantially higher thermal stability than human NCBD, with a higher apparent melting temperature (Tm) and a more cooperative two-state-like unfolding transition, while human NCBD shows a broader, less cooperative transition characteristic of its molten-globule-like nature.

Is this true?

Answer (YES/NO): NO